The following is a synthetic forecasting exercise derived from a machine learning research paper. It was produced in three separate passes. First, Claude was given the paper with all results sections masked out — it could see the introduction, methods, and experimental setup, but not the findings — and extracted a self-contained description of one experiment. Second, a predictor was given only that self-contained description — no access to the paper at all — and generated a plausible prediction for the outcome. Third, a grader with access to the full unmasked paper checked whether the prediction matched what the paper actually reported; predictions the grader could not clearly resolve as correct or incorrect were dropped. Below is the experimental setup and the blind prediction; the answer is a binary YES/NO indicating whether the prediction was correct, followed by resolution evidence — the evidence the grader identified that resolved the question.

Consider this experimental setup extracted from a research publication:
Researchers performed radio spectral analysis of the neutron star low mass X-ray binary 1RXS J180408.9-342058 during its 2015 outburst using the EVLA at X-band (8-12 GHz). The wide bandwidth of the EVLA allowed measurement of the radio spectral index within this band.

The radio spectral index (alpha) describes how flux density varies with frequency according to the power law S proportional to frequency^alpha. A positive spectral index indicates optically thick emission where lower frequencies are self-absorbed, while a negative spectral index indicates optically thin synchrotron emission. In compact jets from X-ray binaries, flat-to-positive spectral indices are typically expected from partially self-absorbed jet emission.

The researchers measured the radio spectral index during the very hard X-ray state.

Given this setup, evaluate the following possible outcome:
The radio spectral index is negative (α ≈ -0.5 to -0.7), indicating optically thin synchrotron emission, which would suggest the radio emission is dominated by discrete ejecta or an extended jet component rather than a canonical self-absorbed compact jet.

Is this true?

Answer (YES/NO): NO